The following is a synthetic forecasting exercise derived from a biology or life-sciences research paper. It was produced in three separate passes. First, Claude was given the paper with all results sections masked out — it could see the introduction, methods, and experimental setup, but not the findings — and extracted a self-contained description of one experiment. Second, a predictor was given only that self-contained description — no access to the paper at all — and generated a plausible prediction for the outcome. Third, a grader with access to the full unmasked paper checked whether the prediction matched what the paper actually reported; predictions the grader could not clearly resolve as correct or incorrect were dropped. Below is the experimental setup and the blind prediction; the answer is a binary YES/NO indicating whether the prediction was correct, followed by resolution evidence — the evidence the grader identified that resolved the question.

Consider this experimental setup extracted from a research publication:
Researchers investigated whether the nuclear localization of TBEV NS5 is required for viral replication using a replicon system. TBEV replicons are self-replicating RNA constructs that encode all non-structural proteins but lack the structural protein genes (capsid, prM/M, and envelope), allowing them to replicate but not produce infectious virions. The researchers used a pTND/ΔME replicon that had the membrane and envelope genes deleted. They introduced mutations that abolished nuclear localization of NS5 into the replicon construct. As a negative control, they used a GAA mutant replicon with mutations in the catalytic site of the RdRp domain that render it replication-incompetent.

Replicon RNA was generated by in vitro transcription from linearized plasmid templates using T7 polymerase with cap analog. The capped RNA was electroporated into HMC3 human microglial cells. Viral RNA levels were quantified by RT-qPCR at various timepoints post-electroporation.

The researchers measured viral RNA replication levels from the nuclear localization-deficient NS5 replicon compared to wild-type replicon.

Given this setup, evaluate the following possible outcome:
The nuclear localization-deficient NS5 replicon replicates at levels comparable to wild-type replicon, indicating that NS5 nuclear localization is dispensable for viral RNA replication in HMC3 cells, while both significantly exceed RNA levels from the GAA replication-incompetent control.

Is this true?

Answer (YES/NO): NO